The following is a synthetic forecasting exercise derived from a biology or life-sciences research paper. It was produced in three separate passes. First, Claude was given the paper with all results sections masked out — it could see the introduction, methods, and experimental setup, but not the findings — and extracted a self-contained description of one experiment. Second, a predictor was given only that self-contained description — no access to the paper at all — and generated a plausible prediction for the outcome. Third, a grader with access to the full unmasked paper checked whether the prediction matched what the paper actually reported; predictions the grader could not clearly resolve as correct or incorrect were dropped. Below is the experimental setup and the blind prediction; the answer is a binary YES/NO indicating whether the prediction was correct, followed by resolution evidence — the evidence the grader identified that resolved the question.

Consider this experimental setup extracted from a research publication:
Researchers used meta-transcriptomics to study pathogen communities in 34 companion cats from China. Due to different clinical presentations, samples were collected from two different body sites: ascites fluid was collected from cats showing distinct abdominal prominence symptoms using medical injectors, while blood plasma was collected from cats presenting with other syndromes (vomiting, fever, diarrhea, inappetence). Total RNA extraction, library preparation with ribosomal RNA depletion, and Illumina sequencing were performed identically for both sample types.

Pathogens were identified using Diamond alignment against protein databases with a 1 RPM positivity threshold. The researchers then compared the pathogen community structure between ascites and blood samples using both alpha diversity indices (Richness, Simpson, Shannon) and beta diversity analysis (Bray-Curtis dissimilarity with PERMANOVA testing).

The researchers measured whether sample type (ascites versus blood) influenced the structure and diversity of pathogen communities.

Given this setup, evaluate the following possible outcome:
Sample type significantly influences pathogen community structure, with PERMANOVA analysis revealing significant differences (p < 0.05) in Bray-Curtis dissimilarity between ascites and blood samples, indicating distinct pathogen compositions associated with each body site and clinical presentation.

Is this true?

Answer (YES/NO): NO